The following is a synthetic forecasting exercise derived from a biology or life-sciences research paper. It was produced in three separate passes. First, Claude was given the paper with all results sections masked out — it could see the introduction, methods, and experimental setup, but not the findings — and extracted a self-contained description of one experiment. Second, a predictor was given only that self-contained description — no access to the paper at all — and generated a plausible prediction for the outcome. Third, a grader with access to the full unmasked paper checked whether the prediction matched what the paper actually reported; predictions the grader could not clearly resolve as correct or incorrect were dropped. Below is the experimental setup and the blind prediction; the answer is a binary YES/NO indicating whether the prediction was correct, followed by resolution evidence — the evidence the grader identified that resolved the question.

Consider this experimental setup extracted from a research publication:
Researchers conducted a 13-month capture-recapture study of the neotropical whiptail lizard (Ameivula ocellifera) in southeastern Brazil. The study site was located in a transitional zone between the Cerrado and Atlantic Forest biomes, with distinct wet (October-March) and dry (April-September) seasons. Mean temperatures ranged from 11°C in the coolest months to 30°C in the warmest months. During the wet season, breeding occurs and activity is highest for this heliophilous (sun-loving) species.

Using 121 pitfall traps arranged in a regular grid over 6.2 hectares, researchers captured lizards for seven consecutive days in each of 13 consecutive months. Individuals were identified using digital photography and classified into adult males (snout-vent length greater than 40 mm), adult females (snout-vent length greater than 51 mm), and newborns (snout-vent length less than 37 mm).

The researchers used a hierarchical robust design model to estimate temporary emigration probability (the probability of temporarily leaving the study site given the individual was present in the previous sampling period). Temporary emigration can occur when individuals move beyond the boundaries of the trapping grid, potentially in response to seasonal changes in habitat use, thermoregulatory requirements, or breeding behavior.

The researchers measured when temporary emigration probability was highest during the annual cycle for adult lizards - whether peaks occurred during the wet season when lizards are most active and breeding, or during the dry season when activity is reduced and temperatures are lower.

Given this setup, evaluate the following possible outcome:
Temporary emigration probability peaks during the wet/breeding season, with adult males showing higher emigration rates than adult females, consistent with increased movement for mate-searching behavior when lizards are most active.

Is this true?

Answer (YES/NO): NO